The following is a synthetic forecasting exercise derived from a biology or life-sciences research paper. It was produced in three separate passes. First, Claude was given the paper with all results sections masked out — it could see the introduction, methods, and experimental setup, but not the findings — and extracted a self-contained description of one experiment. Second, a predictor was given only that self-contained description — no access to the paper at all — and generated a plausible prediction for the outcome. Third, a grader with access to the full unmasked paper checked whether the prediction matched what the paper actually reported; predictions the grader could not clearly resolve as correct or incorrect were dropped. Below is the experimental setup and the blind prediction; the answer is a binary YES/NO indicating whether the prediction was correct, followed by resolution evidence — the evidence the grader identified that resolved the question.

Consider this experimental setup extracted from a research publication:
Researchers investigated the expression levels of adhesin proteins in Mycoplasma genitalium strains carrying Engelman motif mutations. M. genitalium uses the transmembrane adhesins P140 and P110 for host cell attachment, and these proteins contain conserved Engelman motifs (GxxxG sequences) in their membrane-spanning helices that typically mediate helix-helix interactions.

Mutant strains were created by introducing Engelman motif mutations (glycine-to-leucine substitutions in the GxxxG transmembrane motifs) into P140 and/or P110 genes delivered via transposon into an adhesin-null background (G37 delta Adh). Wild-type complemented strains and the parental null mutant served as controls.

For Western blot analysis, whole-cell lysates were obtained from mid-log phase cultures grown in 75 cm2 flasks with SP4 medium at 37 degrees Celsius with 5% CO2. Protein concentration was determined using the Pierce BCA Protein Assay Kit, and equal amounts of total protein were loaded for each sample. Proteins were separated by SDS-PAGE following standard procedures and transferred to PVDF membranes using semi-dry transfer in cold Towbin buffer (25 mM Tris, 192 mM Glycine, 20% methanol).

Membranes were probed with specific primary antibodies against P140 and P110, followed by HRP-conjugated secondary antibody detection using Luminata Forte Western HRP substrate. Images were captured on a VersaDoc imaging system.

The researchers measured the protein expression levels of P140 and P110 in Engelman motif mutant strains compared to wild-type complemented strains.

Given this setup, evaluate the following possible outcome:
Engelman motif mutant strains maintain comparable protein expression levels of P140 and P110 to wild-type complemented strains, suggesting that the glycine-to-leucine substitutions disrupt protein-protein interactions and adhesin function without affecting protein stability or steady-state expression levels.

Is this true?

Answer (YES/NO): YES